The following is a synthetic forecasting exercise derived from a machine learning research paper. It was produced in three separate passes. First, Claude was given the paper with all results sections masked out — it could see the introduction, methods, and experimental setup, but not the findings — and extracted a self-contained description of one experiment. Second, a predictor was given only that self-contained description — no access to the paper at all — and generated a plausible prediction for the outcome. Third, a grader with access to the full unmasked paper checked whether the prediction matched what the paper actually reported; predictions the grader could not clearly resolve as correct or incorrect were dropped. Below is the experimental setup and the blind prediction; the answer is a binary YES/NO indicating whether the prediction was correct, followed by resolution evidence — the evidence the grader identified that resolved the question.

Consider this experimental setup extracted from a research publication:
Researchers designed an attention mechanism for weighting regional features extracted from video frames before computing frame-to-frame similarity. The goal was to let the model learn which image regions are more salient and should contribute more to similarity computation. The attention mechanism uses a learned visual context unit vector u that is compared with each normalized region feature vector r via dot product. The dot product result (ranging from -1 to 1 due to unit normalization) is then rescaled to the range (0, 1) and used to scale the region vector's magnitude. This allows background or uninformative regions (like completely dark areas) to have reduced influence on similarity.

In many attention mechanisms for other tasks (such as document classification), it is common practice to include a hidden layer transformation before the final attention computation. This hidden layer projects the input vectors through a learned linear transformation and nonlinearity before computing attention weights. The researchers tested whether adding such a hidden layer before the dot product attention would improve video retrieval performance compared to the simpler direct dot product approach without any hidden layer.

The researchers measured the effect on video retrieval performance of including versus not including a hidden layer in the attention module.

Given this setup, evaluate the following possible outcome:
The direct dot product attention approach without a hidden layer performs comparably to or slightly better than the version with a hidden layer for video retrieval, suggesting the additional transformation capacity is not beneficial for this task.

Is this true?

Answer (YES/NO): YES